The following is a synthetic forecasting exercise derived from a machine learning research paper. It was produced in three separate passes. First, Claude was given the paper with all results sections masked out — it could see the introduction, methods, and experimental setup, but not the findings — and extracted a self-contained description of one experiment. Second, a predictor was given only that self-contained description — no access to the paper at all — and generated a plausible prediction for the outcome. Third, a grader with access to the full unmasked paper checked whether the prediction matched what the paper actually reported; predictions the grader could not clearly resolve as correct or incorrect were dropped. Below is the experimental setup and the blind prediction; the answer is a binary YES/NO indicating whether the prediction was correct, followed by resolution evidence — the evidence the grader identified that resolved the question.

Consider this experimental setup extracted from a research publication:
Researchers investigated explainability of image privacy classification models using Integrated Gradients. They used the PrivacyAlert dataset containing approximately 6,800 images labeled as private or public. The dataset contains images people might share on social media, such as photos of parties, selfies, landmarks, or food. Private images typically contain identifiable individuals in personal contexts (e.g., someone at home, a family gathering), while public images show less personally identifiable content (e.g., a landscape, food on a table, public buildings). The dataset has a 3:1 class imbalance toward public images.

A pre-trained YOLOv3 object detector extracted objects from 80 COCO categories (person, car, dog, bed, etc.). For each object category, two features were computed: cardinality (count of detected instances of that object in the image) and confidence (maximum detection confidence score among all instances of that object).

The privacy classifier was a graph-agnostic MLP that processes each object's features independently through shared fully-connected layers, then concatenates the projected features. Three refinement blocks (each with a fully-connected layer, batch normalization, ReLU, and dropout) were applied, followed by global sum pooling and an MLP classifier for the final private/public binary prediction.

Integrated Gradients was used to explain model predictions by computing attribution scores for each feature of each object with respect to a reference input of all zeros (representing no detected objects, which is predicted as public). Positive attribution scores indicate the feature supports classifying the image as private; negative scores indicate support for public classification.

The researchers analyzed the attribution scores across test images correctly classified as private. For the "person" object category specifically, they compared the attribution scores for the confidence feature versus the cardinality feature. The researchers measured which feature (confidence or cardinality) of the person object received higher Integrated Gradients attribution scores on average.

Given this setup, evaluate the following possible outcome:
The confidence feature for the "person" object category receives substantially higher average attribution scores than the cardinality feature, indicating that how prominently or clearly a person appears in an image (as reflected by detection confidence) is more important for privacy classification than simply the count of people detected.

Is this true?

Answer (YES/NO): YES